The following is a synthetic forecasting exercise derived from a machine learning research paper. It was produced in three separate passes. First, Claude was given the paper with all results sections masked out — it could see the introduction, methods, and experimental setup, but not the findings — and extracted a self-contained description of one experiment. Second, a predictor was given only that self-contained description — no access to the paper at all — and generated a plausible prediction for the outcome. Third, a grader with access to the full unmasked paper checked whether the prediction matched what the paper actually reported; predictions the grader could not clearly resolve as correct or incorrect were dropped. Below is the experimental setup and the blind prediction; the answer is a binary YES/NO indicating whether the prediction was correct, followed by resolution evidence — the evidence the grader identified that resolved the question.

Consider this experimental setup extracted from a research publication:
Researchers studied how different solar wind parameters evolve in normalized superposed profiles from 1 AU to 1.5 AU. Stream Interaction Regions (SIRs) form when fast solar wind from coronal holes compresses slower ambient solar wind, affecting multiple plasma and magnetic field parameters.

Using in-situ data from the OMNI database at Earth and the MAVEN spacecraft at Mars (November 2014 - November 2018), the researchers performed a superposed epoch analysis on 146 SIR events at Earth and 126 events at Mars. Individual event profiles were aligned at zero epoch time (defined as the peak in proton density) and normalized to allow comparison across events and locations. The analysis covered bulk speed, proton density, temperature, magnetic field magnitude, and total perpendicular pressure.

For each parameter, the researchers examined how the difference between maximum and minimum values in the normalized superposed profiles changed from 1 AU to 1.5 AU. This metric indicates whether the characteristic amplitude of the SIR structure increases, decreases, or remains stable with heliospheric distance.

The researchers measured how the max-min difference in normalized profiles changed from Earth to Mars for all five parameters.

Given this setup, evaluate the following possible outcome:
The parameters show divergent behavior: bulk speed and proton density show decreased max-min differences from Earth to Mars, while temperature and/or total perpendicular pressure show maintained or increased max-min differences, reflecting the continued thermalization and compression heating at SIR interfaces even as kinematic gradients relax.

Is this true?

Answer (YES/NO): NO